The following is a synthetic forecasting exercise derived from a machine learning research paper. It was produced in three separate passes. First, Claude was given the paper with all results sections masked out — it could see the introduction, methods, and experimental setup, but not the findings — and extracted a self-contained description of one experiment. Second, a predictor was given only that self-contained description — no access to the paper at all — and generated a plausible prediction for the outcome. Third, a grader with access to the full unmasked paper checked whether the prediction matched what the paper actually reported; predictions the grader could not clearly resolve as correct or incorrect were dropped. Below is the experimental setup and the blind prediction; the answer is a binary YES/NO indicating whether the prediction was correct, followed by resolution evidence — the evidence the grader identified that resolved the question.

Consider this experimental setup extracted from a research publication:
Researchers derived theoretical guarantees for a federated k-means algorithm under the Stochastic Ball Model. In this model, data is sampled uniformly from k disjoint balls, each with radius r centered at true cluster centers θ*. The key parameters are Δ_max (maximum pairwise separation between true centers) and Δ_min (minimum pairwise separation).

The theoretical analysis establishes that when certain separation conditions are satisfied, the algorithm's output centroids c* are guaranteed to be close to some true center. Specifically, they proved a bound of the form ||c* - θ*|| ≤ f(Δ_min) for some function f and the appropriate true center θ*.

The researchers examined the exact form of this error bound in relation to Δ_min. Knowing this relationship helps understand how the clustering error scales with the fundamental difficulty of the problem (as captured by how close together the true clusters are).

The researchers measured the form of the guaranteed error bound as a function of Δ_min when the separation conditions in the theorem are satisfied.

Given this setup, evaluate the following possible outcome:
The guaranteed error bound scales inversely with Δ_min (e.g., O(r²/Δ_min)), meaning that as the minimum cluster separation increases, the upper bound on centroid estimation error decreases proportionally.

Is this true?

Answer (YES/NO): NO